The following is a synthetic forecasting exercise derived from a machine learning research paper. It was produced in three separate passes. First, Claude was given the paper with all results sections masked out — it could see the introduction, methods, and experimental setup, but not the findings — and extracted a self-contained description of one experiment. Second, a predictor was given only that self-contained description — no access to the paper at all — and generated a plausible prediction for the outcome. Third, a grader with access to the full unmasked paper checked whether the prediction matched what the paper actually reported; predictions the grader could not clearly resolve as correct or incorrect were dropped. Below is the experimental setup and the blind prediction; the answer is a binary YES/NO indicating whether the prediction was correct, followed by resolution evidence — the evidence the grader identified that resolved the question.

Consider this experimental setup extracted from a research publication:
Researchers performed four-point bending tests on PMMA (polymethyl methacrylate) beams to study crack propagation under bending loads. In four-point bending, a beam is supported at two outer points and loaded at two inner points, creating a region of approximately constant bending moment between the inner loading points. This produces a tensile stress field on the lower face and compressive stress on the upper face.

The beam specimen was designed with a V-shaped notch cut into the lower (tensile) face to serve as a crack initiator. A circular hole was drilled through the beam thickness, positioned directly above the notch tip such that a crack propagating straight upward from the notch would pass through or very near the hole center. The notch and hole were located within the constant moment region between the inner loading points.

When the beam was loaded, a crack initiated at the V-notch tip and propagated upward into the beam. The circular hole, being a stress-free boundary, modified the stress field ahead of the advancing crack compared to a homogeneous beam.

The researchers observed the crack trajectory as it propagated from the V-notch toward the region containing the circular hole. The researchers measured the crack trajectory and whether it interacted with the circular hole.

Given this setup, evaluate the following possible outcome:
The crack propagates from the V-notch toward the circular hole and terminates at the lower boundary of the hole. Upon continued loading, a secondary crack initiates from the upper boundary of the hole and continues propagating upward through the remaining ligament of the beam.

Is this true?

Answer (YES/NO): NO